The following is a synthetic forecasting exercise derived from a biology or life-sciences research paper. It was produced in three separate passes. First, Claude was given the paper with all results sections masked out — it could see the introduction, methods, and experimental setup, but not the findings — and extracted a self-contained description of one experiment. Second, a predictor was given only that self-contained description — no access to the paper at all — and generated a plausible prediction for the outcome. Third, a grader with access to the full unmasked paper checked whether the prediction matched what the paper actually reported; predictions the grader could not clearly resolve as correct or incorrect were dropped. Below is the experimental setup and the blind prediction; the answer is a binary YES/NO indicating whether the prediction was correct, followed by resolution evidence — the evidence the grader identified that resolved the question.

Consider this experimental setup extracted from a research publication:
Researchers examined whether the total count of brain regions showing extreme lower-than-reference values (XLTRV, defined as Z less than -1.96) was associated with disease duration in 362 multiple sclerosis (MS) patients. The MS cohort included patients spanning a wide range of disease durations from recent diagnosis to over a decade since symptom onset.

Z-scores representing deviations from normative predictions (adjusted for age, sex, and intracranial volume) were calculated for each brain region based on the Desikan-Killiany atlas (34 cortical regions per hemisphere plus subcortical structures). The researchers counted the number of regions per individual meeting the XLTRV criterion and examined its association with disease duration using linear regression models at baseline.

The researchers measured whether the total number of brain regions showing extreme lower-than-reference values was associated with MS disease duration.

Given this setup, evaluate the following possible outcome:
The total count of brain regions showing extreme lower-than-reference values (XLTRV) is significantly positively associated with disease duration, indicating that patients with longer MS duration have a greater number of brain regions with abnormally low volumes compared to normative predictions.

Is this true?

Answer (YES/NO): NO